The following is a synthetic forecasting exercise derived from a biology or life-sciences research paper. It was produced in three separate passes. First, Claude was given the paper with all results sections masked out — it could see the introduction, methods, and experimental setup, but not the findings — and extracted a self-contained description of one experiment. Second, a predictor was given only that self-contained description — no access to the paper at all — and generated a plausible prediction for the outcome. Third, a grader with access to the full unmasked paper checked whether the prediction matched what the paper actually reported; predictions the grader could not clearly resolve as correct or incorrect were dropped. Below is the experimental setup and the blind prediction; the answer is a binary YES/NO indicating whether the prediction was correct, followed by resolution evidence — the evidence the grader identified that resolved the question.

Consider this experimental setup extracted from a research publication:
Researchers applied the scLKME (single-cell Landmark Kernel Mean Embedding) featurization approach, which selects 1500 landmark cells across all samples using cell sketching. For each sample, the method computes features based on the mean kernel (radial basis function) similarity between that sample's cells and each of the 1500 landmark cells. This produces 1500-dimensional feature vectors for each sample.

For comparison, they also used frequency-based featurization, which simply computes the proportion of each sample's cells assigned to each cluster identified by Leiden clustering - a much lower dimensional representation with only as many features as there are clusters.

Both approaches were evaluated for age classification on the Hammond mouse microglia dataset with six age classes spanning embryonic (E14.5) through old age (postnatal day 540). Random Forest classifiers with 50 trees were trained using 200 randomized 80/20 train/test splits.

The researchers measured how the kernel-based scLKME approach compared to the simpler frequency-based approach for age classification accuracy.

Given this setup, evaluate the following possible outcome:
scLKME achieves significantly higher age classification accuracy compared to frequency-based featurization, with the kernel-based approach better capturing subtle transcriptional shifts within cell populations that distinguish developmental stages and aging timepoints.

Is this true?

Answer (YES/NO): NO